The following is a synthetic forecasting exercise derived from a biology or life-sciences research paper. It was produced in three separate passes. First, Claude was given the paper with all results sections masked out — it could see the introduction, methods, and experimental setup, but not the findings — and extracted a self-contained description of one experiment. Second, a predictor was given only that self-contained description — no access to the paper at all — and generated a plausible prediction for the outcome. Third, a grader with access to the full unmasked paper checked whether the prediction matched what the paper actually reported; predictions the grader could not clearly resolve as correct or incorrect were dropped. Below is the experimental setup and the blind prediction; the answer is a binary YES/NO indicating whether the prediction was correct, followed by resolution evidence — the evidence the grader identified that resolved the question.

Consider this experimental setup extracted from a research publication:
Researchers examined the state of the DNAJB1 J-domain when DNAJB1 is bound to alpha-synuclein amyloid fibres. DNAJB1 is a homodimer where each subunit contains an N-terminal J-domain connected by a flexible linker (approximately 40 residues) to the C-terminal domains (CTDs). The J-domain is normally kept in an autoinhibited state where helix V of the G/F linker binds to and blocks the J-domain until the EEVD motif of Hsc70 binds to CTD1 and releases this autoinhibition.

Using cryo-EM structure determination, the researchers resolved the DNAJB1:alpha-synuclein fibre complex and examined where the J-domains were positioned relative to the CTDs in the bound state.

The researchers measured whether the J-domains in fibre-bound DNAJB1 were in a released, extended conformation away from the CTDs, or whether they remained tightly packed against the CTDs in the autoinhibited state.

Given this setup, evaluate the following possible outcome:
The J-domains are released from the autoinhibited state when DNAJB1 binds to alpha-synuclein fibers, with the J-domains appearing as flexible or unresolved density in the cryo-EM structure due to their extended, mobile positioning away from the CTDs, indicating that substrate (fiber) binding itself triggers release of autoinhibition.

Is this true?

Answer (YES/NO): NO